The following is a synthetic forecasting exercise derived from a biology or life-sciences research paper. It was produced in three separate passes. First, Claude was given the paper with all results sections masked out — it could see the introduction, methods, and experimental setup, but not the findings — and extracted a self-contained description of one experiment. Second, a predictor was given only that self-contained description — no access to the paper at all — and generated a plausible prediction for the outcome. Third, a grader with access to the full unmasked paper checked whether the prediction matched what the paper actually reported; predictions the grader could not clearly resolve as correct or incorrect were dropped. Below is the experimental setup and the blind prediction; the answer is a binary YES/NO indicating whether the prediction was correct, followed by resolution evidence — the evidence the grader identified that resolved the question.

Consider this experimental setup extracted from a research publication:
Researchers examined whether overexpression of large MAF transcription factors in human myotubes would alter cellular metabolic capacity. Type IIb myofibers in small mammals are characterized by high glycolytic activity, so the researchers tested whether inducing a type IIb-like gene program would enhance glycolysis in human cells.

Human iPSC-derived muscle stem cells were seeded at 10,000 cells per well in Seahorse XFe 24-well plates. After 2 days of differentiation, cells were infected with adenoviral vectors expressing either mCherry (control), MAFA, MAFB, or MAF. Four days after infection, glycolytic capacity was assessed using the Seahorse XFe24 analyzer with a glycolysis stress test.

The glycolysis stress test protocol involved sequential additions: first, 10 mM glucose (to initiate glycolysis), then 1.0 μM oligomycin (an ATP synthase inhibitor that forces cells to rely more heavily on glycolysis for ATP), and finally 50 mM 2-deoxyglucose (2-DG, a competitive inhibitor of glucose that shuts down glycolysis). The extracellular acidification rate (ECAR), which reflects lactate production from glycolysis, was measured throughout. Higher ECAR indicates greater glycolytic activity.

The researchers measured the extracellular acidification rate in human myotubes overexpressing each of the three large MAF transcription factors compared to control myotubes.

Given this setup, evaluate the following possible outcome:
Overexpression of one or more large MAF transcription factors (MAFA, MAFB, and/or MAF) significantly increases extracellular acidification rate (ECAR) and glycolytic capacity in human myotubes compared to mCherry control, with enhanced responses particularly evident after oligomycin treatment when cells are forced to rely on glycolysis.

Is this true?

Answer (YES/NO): YES